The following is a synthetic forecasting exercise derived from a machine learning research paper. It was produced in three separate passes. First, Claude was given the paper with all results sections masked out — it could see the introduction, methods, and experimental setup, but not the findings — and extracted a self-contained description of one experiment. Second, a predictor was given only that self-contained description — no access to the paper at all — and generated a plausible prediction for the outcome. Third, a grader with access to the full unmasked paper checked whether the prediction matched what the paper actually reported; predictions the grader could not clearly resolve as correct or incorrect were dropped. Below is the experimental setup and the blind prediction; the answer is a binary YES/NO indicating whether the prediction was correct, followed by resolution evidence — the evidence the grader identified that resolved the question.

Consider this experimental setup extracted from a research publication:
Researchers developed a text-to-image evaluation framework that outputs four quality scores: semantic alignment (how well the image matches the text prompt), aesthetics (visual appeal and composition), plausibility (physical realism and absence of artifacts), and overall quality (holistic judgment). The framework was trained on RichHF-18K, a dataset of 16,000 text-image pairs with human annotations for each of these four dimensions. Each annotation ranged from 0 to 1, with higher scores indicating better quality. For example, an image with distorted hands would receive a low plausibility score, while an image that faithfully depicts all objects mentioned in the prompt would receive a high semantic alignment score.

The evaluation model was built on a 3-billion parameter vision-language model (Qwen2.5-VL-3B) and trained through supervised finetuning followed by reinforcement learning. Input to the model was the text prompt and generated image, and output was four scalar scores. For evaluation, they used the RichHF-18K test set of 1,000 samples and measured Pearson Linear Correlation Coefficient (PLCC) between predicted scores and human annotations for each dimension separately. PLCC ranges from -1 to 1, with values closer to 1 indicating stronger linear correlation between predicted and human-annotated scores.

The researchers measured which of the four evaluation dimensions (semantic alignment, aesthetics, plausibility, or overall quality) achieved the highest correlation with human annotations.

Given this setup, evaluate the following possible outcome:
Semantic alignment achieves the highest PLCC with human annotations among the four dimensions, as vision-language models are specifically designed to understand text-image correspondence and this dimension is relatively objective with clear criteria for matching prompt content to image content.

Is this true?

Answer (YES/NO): YES